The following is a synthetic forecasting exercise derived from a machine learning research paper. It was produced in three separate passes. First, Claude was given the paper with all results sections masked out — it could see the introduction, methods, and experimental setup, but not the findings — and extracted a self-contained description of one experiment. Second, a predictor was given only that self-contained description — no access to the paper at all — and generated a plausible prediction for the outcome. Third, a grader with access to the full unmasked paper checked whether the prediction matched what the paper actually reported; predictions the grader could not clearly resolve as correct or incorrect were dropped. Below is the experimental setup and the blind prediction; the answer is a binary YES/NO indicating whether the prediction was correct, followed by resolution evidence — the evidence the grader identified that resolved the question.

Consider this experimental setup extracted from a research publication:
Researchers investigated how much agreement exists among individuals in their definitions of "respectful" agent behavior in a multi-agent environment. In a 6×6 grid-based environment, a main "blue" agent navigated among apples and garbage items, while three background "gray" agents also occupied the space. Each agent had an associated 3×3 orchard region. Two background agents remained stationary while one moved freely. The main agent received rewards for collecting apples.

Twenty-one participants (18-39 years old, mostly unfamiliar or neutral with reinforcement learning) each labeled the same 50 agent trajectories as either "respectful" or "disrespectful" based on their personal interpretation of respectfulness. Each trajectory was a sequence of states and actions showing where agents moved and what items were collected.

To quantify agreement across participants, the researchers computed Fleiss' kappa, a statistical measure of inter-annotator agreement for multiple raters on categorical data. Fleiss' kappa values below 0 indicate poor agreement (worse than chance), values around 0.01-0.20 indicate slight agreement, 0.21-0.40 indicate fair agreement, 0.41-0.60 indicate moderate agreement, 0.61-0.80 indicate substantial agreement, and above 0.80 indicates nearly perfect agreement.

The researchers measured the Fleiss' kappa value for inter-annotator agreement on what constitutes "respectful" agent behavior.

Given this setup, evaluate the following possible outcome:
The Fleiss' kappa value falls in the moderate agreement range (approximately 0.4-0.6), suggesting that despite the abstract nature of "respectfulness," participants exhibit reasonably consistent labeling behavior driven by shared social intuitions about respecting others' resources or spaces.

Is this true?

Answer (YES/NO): NO